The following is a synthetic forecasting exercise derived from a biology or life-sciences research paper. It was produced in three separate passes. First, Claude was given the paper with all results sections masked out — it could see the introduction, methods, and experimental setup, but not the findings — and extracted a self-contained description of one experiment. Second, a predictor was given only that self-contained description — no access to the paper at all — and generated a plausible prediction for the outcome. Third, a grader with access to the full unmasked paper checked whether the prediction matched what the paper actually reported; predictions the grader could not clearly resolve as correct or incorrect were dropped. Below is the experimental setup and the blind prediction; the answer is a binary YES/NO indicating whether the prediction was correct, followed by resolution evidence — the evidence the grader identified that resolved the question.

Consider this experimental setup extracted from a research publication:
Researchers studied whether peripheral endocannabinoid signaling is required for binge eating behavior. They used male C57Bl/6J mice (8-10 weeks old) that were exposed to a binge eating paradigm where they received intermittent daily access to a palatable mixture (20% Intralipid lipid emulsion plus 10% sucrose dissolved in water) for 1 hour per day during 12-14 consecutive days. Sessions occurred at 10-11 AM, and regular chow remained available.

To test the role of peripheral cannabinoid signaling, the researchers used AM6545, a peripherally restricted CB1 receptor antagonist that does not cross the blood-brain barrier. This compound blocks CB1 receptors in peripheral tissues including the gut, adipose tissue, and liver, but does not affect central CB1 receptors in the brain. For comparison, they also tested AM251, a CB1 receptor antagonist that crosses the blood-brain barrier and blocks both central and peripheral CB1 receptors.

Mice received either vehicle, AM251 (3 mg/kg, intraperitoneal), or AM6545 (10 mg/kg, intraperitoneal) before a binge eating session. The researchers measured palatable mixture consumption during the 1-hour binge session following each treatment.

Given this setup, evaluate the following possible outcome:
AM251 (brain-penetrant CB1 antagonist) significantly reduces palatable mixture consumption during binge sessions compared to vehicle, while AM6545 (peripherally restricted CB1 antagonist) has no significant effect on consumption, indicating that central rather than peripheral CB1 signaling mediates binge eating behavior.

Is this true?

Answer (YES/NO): NO